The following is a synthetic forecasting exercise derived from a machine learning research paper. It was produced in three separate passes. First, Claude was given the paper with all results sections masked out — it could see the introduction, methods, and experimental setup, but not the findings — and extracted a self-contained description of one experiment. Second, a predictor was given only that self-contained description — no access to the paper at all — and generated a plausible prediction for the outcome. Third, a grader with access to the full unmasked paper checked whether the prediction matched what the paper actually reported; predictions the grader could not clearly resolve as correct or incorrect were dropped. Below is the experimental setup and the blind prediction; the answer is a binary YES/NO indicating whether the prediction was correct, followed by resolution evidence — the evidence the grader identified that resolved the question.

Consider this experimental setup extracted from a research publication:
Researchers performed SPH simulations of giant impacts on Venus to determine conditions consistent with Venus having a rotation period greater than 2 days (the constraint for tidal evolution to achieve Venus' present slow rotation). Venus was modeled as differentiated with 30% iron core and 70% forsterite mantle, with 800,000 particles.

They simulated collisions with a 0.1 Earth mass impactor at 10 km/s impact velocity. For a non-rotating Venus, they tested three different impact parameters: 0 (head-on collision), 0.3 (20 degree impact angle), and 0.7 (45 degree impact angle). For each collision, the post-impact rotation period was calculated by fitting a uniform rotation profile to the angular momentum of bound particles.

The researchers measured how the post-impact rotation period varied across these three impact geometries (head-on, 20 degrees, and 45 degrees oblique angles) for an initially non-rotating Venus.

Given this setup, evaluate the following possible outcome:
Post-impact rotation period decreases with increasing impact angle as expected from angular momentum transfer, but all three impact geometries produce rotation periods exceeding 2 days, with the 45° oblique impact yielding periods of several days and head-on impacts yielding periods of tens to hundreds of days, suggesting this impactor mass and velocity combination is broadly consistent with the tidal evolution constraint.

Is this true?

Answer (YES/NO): NO